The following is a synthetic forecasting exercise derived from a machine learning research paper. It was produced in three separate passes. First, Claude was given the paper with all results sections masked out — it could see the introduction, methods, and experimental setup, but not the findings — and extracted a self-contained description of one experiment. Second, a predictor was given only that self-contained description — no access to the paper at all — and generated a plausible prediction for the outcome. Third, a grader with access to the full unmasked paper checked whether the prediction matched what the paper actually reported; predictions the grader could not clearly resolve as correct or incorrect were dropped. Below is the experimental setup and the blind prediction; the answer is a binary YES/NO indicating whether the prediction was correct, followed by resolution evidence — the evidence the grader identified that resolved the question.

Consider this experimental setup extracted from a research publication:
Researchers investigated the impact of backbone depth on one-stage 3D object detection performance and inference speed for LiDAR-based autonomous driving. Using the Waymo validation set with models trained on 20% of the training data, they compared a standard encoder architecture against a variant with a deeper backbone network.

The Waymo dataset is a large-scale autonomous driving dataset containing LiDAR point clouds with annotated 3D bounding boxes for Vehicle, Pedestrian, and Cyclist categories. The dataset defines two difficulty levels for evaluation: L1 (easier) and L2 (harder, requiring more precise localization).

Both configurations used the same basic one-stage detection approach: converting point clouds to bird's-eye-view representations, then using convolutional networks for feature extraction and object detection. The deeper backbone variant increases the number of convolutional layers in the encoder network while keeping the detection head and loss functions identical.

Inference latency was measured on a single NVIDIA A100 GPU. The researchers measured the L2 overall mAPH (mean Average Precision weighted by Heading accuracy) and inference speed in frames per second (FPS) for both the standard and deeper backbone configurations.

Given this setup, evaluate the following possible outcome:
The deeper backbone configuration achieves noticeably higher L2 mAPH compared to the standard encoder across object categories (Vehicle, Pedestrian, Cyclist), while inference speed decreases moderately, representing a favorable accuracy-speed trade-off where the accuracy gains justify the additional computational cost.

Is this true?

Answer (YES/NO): NO